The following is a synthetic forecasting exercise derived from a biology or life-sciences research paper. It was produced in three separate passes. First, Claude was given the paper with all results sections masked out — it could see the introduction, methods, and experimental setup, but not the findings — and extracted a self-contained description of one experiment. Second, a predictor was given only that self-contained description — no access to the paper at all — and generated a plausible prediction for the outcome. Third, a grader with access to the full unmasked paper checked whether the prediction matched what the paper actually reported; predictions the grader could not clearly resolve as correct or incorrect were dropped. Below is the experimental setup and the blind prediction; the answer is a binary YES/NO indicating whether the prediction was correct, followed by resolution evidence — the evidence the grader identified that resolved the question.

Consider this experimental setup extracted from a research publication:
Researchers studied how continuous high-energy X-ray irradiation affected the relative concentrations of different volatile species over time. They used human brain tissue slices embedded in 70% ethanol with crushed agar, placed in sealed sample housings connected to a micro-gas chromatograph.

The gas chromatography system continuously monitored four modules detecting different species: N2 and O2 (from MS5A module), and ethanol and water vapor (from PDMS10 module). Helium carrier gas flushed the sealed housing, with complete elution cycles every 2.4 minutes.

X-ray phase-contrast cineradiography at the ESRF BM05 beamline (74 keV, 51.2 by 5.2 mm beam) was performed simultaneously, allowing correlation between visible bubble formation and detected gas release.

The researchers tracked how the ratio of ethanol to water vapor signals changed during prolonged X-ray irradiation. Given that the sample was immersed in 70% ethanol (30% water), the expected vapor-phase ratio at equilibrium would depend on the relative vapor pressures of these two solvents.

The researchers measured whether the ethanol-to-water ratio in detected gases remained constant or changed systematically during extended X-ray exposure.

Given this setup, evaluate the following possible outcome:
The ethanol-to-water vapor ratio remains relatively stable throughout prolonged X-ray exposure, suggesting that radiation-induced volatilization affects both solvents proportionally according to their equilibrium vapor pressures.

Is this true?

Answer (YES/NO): NO